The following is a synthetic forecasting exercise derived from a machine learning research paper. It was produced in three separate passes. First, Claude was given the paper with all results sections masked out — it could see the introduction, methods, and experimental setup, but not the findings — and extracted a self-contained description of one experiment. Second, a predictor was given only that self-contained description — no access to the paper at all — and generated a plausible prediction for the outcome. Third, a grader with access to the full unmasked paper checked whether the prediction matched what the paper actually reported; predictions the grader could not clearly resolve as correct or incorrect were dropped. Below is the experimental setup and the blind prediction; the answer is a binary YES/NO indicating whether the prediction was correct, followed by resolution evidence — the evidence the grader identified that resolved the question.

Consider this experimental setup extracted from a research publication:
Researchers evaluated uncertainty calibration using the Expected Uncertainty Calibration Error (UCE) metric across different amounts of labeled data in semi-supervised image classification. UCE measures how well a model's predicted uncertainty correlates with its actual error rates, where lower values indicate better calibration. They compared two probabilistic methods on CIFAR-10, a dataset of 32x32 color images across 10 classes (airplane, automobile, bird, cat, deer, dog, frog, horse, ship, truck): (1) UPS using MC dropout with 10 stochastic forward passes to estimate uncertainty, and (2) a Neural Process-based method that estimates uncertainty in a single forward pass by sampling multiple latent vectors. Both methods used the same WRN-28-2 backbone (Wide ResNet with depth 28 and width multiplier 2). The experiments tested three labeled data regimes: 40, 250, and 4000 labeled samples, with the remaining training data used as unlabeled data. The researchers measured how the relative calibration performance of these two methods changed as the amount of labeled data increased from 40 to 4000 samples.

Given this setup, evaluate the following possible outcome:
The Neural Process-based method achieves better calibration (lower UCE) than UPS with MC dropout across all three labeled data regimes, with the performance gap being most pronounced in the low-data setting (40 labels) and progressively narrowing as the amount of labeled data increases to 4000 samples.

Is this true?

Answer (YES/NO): NO